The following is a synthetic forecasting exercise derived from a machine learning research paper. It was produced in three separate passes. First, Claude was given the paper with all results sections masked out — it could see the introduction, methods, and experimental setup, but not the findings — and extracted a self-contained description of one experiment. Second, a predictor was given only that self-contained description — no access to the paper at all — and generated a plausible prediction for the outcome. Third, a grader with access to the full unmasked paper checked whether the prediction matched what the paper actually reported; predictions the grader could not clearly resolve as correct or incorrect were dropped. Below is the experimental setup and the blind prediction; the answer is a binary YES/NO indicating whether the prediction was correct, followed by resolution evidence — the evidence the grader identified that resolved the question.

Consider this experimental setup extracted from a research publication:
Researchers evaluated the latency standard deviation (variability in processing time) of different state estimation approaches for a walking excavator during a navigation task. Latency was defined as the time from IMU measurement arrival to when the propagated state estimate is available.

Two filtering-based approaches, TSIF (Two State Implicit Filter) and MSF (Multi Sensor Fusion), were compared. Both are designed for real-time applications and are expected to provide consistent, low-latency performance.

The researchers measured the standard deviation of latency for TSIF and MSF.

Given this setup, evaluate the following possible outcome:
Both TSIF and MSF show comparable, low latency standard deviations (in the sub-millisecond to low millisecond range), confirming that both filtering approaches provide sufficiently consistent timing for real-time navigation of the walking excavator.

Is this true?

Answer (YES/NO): NO